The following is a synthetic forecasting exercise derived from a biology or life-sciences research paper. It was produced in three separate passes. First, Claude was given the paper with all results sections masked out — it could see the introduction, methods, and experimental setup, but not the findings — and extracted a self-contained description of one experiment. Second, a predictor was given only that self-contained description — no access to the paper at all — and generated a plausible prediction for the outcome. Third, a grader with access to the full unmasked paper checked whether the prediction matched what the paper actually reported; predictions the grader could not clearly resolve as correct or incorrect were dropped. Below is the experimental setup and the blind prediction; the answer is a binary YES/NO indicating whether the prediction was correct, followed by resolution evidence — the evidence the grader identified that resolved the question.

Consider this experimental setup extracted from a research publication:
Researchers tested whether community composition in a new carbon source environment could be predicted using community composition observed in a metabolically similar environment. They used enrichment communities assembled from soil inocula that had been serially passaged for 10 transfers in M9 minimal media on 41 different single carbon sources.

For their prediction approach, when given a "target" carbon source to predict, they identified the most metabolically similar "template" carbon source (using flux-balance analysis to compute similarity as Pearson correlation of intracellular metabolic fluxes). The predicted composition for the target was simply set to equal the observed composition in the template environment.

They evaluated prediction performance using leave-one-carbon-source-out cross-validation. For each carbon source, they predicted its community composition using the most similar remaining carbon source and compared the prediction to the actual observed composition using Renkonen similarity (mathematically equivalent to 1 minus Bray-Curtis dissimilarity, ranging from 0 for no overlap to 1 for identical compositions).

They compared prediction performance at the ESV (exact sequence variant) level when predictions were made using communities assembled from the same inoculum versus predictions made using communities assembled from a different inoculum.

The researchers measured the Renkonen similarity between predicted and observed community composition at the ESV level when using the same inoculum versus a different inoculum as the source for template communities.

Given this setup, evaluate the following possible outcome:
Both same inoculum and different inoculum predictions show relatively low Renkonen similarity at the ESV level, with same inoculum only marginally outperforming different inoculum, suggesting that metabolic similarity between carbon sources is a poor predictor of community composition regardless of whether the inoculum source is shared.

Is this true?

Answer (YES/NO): NO